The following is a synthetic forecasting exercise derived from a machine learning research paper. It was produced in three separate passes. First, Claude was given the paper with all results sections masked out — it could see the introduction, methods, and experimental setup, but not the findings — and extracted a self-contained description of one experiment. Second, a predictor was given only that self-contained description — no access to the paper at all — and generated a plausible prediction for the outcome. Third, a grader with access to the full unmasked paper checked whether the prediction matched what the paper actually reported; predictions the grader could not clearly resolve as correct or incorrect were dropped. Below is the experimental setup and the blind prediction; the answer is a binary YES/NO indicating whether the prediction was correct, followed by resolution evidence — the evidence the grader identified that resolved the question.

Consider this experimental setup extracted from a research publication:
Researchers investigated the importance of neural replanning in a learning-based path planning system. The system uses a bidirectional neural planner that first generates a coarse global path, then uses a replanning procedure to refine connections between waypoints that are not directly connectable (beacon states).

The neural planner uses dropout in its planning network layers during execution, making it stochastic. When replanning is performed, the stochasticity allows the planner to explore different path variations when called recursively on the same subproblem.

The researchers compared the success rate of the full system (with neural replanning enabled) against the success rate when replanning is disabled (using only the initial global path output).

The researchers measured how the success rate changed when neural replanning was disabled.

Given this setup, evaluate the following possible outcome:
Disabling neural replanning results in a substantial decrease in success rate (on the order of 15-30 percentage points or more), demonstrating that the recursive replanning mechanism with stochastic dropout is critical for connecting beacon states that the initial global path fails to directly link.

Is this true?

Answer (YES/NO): YES